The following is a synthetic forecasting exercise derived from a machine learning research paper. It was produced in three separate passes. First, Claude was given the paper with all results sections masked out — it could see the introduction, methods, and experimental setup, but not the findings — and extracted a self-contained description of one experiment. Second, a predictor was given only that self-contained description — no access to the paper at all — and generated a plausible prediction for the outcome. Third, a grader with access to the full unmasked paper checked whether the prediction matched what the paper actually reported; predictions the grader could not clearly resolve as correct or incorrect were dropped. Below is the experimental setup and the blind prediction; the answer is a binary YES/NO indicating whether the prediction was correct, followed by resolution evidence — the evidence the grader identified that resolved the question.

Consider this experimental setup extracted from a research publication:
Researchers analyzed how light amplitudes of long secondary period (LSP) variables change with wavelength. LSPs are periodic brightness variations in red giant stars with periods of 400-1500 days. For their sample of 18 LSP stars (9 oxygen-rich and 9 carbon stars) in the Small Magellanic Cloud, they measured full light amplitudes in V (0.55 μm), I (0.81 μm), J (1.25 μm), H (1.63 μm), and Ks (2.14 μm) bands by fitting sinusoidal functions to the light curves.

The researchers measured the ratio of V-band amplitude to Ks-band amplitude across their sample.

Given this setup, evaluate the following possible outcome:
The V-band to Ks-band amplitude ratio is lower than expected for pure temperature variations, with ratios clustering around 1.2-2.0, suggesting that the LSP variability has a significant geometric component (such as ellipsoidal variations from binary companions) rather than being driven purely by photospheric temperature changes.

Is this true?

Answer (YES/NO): NO